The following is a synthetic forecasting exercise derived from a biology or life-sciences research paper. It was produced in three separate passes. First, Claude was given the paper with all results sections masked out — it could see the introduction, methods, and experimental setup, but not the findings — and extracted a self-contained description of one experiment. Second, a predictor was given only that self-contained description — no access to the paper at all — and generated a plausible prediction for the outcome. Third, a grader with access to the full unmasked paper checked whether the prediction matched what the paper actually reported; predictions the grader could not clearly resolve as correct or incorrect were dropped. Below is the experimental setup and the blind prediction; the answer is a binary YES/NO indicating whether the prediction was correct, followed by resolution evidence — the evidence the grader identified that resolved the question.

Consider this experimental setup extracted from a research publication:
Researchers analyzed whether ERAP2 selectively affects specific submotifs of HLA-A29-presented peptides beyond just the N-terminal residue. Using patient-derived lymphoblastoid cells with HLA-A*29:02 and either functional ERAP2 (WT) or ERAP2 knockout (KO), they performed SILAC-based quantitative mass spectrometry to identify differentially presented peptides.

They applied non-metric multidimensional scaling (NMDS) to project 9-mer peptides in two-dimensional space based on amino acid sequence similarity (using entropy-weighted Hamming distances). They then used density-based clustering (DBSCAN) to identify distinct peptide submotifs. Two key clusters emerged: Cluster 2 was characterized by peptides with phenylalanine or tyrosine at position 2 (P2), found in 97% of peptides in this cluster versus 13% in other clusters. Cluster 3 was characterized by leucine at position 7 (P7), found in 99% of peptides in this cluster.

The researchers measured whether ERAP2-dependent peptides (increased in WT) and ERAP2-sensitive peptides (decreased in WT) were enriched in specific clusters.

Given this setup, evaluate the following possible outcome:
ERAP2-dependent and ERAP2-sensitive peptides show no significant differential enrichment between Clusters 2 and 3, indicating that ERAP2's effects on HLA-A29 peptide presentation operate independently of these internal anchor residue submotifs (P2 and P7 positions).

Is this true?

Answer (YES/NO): NO